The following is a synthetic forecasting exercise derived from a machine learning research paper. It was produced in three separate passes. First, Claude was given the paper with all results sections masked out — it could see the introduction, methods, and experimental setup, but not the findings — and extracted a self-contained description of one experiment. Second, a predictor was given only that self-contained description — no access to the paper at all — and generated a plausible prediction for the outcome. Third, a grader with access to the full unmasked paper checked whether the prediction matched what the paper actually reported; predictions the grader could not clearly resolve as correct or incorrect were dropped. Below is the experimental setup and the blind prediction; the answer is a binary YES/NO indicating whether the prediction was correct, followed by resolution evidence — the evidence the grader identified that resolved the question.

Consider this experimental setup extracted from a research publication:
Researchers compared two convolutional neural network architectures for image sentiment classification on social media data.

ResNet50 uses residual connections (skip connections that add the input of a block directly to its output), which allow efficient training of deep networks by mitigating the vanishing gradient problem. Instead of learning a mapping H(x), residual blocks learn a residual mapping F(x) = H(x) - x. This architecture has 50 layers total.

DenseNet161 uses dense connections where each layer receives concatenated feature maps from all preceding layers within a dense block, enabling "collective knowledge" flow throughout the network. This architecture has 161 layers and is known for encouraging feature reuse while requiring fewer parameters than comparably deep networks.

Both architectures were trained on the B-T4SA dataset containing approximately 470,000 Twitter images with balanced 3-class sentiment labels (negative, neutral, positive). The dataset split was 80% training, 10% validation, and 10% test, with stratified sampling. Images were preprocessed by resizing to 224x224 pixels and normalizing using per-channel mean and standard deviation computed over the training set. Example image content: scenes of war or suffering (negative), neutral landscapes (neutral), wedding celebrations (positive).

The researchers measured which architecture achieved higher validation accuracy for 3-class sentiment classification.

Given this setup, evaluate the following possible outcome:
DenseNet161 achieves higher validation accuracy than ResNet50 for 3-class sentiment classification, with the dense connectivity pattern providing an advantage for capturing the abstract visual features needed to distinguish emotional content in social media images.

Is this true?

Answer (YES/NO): NO